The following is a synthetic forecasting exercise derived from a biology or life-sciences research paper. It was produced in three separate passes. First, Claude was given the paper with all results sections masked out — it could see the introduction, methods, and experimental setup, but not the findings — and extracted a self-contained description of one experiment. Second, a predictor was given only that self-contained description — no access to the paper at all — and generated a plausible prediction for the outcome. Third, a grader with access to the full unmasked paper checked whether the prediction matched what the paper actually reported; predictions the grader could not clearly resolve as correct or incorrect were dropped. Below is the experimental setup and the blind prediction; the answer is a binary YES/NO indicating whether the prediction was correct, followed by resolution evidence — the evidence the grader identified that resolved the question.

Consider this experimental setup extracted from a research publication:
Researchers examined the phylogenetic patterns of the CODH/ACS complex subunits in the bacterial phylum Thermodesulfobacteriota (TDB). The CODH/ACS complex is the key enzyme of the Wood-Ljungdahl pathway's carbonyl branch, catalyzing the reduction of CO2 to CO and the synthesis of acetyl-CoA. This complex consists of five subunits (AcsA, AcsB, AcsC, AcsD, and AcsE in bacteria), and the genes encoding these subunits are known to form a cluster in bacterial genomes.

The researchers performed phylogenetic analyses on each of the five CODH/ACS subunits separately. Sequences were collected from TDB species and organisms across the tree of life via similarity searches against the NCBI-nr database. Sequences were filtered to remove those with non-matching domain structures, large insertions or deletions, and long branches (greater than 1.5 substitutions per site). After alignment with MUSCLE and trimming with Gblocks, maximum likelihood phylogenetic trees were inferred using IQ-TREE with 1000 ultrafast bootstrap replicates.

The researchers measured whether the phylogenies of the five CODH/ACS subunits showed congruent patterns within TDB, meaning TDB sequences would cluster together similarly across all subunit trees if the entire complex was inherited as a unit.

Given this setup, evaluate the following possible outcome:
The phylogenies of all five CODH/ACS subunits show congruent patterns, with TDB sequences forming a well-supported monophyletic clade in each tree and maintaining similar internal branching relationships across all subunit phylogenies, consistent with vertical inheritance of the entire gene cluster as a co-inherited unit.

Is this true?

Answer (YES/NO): NO